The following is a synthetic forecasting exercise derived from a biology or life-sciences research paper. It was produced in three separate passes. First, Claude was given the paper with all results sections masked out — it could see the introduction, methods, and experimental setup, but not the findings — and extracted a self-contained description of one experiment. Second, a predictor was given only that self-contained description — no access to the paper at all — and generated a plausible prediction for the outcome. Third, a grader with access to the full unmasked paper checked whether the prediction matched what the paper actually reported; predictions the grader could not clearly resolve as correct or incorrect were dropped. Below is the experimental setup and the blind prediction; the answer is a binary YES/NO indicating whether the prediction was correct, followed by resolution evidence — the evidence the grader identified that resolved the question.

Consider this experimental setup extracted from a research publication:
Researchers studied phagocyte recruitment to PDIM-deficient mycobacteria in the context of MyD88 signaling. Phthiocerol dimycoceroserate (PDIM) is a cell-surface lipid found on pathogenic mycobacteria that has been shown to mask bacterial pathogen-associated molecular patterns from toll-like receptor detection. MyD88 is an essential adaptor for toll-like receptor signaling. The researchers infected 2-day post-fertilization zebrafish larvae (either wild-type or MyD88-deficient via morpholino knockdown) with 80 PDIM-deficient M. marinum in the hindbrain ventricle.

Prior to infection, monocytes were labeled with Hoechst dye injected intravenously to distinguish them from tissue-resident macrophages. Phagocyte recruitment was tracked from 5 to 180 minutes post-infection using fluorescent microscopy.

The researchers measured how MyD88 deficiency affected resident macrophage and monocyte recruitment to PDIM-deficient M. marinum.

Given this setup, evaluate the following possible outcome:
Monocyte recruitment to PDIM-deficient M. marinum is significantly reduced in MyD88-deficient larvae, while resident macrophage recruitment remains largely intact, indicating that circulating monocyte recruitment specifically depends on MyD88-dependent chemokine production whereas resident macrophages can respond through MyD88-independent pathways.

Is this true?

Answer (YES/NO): YES